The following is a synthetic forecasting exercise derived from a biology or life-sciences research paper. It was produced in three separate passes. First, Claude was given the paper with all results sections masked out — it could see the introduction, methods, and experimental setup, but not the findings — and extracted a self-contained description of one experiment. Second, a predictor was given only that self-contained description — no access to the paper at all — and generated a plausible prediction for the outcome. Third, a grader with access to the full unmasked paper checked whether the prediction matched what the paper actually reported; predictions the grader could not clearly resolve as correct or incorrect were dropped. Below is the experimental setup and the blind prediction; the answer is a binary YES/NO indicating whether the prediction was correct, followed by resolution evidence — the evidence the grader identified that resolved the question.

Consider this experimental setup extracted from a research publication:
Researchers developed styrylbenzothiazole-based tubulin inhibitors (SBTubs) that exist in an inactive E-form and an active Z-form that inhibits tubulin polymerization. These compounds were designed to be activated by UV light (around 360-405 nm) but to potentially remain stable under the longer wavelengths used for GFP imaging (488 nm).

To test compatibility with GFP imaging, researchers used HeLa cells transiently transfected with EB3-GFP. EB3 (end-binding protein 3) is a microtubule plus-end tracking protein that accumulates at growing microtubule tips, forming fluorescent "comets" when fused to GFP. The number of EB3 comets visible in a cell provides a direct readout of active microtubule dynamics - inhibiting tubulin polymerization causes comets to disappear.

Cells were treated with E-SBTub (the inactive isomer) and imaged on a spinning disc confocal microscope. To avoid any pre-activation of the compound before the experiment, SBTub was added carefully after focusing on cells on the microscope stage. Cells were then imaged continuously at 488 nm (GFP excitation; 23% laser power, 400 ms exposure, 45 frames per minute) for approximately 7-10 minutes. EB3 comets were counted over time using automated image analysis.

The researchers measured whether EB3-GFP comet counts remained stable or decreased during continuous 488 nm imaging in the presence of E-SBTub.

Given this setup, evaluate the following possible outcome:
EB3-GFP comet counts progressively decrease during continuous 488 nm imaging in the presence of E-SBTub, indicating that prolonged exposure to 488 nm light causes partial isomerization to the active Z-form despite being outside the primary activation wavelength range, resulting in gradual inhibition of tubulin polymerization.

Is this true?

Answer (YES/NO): NO